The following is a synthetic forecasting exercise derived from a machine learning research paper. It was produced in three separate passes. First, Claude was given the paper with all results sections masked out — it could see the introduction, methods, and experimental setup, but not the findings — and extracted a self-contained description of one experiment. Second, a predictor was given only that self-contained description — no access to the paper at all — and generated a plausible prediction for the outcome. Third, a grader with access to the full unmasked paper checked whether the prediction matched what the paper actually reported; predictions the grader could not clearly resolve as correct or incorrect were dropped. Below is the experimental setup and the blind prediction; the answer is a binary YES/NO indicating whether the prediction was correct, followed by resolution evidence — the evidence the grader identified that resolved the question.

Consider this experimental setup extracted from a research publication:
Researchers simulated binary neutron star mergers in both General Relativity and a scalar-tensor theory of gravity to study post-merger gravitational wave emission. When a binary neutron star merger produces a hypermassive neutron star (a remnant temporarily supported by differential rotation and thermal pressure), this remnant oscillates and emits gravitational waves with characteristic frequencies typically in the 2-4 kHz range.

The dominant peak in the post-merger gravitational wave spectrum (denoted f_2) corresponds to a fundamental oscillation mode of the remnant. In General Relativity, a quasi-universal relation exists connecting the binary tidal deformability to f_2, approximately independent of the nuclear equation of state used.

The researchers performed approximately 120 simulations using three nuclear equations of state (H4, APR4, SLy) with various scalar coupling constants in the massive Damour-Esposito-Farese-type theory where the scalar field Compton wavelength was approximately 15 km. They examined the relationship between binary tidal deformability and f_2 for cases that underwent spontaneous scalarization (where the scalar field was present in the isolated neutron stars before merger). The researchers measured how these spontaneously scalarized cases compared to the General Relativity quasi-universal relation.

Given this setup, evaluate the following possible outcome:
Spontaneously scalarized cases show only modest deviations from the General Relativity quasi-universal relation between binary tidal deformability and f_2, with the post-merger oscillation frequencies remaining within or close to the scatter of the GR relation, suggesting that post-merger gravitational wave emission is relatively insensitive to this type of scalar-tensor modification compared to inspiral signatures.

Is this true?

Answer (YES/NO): NO